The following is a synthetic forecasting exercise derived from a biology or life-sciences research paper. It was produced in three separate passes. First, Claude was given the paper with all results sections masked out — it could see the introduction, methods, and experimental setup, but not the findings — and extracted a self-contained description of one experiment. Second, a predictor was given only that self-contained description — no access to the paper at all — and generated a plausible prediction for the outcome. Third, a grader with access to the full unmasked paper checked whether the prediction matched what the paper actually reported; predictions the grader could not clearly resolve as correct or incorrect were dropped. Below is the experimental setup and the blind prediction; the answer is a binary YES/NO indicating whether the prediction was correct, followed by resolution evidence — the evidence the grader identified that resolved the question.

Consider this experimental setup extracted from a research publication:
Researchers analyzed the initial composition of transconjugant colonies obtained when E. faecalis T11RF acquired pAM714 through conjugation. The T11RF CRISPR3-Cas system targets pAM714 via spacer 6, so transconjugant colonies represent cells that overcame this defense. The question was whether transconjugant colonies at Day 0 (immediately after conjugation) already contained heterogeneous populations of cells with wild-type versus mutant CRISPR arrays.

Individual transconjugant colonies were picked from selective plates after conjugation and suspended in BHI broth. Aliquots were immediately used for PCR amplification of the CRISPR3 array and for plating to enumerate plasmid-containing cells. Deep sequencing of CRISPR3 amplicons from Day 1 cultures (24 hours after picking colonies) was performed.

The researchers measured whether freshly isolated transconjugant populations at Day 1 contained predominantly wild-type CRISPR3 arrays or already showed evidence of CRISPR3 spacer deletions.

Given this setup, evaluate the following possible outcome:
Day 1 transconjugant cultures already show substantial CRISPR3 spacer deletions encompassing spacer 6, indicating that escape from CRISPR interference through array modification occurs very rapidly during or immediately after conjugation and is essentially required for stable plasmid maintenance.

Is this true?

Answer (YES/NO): NO